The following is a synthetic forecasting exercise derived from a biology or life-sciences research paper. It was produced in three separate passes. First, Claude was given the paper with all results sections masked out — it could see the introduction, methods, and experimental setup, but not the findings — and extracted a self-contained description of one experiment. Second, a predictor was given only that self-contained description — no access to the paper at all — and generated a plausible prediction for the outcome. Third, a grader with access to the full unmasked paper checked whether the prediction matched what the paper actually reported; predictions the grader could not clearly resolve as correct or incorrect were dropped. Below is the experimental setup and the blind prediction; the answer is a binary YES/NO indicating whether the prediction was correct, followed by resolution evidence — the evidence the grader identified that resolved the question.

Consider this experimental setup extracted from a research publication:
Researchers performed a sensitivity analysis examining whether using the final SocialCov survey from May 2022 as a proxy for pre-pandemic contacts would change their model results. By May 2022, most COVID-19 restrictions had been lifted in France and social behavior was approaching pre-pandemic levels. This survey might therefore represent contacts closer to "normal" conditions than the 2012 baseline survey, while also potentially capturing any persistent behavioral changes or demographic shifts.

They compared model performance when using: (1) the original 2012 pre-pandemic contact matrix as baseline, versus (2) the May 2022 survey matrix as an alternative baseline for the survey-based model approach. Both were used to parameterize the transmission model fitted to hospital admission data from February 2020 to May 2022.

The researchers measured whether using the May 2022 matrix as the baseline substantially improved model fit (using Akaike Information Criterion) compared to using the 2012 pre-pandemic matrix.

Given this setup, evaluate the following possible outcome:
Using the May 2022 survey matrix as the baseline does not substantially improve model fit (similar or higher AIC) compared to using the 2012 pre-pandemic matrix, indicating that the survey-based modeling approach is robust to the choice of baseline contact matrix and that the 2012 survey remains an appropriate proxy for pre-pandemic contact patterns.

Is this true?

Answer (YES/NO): YES